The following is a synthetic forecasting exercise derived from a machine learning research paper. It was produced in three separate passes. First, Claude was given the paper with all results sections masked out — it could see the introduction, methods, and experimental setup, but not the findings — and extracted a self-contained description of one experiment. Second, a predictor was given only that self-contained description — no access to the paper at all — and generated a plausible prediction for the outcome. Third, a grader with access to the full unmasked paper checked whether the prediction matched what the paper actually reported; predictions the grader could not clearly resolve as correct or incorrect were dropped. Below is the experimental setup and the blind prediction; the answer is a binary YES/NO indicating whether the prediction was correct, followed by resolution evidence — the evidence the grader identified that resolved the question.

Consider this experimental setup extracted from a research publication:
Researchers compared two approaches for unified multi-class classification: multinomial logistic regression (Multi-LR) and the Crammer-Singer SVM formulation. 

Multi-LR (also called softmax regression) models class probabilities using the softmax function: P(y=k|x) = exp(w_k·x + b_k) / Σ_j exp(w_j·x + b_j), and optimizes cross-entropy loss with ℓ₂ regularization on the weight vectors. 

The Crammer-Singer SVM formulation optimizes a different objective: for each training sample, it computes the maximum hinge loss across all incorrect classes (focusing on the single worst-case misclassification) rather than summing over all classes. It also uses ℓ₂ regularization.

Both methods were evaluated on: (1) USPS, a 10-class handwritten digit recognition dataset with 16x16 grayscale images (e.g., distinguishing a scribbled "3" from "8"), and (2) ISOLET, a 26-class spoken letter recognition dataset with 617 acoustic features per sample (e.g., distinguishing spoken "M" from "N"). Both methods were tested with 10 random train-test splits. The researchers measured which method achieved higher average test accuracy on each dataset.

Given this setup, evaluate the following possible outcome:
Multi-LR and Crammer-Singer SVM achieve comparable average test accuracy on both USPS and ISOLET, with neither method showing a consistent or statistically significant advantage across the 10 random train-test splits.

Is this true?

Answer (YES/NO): NO